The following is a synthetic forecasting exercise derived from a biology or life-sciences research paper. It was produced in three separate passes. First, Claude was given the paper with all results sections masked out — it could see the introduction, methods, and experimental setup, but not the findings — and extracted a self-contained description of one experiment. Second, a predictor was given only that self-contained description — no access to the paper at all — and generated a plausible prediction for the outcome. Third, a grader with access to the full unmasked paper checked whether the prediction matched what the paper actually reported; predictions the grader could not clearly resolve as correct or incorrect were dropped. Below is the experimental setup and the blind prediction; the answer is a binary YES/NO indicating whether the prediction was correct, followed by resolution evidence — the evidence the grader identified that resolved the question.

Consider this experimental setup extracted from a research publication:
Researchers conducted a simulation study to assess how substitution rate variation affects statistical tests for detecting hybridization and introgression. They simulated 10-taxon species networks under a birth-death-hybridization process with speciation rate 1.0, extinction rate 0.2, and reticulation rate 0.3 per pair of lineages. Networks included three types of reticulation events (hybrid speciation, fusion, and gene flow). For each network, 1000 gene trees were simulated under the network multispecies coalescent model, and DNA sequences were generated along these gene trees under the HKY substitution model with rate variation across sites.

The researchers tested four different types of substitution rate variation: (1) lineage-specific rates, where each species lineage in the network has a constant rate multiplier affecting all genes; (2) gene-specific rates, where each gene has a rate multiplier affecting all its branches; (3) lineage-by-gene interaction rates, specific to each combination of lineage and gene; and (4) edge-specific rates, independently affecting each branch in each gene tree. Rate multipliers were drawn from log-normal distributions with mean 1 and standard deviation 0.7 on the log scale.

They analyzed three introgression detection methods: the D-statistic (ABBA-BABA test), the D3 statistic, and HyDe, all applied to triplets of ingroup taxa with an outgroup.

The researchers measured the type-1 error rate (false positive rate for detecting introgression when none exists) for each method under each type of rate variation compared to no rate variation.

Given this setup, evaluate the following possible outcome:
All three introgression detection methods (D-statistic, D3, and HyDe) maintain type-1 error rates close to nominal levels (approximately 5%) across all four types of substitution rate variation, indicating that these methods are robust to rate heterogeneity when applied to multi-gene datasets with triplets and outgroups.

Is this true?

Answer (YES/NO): NO